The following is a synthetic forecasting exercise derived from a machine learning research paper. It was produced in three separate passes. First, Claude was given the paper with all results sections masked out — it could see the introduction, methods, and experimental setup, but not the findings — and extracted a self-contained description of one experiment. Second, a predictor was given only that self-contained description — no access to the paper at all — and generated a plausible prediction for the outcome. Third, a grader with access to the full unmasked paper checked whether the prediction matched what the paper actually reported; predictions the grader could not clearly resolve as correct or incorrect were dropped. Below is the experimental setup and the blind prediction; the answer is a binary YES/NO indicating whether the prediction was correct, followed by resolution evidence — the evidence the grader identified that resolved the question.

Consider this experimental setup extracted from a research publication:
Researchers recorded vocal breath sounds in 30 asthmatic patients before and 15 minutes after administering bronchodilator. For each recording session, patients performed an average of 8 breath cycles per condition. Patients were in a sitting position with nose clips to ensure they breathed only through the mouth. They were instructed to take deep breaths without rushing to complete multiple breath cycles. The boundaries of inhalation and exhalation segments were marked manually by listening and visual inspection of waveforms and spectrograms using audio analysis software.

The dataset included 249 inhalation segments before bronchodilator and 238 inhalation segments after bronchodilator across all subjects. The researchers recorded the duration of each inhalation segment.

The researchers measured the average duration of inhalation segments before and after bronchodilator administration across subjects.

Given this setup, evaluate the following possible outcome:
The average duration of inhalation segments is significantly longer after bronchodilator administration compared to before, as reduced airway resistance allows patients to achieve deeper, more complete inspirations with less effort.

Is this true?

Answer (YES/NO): NO